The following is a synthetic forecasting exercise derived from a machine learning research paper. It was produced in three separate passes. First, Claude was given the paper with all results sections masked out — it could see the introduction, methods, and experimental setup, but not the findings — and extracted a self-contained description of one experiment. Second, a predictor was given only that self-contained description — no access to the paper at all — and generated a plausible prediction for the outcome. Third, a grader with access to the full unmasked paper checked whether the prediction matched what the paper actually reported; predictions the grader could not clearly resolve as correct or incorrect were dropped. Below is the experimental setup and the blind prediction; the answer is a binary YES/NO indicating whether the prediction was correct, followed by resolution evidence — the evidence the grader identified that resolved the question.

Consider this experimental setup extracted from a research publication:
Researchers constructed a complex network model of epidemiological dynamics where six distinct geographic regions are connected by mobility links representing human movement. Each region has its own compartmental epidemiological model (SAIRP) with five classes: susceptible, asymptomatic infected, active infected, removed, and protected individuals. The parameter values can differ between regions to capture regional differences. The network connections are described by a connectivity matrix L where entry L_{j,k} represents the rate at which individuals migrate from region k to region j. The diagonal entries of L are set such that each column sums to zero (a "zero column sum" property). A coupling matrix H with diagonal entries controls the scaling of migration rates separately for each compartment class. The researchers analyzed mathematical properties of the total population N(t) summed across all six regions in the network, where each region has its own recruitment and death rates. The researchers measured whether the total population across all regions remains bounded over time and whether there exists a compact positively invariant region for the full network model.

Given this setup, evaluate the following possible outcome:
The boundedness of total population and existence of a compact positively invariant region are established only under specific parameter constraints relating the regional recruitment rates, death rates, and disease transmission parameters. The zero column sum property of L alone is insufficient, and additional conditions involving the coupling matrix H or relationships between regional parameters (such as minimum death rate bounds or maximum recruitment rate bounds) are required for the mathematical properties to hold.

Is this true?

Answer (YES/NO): NO